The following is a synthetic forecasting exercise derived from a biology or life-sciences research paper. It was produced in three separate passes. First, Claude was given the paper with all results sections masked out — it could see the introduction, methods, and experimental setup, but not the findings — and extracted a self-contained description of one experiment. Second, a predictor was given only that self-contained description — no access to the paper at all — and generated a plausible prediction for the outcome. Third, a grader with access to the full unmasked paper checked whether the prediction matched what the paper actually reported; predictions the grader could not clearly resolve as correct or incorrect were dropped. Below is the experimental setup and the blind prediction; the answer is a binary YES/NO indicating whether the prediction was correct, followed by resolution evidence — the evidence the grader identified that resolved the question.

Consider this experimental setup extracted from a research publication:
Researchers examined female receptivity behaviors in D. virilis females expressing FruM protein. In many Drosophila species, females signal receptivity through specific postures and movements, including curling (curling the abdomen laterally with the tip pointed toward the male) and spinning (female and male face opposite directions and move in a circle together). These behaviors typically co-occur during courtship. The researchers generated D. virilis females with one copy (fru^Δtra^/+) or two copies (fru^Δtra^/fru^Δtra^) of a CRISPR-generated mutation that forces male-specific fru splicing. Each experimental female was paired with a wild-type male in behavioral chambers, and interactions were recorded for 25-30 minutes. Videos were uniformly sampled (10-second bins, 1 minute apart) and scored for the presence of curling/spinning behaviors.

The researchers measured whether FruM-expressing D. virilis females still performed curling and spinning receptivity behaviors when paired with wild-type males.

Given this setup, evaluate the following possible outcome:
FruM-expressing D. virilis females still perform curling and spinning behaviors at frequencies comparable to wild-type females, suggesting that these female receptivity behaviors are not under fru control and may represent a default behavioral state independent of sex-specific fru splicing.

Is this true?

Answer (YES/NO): NO